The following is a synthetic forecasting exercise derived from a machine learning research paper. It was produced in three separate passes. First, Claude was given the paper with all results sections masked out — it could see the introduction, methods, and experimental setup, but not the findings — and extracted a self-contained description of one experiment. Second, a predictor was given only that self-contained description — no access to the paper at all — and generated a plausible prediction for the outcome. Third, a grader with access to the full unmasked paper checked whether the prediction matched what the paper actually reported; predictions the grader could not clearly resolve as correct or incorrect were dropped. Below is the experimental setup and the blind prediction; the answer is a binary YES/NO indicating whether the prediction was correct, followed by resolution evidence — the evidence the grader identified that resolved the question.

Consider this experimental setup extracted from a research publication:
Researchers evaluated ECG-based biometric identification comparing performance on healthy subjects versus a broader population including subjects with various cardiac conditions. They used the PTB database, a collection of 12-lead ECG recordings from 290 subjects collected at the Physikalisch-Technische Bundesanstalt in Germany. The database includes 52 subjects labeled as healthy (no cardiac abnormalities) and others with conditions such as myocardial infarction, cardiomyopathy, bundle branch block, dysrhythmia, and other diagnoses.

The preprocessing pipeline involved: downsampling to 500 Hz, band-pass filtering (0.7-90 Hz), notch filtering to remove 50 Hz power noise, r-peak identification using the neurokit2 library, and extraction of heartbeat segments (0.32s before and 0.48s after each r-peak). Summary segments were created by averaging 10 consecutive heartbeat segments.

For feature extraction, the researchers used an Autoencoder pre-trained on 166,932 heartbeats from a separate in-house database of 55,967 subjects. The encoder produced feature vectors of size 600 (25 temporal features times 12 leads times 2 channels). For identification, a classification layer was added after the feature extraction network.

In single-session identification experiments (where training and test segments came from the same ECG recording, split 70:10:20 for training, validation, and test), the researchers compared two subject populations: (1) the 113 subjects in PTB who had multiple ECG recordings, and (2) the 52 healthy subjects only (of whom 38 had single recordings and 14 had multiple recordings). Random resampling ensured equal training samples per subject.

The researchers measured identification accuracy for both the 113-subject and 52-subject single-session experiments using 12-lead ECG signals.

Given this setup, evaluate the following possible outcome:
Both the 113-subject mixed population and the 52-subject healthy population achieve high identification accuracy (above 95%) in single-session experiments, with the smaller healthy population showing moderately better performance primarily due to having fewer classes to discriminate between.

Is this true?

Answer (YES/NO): NO